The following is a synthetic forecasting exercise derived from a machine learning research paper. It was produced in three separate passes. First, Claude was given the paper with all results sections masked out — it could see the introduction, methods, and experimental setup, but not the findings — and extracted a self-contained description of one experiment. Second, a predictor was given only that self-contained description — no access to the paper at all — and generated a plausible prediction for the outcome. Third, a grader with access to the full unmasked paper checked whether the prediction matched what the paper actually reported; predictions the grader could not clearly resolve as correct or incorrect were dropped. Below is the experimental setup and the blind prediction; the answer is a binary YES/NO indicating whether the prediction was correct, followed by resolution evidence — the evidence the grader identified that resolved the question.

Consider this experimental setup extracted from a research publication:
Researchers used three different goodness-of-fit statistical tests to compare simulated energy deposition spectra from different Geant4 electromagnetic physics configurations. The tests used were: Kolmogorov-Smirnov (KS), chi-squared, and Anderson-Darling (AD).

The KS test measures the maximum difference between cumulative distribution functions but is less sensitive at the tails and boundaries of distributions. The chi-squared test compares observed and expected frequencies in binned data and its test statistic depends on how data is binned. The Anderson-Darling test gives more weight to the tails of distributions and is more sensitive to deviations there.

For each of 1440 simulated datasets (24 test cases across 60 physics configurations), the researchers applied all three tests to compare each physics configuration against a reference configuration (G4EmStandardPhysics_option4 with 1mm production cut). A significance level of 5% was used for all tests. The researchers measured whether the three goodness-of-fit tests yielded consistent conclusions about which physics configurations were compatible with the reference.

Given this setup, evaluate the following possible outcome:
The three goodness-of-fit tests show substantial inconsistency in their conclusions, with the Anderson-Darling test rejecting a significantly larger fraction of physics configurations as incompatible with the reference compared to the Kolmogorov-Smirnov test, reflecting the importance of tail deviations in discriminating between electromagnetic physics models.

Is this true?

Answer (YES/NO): NO